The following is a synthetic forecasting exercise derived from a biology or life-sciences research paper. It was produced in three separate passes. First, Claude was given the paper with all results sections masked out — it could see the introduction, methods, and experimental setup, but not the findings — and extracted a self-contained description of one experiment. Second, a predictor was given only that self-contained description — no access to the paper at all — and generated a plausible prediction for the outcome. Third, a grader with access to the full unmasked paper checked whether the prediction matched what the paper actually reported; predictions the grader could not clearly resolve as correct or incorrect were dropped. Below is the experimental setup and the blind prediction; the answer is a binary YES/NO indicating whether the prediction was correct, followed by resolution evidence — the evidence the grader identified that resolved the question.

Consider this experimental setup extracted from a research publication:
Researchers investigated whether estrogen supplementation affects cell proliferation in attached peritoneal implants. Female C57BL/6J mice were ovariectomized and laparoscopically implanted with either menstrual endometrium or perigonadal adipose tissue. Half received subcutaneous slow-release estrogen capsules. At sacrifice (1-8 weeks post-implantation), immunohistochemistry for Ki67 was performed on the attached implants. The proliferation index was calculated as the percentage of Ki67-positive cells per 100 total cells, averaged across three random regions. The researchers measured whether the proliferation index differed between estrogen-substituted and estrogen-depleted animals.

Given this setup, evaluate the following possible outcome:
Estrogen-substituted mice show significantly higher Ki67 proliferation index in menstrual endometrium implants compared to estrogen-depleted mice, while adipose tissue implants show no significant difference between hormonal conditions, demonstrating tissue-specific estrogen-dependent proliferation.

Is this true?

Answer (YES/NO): NO